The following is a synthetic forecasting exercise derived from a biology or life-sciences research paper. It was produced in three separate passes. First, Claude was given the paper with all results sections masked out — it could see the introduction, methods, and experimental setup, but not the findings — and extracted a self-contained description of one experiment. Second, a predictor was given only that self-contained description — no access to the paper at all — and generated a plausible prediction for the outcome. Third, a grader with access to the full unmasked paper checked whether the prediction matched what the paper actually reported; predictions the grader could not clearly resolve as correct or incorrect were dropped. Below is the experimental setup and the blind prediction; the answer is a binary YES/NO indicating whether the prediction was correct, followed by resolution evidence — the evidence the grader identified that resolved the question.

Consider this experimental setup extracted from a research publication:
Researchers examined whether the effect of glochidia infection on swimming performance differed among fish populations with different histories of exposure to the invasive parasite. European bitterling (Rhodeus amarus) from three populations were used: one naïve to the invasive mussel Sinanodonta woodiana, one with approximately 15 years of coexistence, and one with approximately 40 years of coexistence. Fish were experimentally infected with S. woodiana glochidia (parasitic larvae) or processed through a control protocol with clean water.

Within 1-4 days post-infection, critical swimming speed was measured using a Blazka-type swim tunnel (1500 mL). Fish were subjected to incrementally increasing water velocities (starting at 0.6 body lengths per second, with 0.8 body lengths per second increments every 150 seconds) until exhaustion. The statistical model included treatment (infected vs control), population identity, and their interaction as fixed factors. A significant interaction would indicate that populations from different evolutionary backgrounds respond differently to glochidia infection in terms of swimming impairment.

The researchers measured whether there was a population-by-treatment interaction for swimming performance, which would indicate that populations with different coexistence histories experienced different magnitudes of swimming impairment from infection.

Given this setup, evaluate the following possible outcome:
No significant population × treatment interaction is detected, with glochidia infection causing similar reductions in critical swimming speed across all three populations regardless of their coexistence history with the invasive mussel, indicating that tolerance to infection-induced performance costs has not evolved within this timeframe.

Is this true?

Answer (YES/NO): YES